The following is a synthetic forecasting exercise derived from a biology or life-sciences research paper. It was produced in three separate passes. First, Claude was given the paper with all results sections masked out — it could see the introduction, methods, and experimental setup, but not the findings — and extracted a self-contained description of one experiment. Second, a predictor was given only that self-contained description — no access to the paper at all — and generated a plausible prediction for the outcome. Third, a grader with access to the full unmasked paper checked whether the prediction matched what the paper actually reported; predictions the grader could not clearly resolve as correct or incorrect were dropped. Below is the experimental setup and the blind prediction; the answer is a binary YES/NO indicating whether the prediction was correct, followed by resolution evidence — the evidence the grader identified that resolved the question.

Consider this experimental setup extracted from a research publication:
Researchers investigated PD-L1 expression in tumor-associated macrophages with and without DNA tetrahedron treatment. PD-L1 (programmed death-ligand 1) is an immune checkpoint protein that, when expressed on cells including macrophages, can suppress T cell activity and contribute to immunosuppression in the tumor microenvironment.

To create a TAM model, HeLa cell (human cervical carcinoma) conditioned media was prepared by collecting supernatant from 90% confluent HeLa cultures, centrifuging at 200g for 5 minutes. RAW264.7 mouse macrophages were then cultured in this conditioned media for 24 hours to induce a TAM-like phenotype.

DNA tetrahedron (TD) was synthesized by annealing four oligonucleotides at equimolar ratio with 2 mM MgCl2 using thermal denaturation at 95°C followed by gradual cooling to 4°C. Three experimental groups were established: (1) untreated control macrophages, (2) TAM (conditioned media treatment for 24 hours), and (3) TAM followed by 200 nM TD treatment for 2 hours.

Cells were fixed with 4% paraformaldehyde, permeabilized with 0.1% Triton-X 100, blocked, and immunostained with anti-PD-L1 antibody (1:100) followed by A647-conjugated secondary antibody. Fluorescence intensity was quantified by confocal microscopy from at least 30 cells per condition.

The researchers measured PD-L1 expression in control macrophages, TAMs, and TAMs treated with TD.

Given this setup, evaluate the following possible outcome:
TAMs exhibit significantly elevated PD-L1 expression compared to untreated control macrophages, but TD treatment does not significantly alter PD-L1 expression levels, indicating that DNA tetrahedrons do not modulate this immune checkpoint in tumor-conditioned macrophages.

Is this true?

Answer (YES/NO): NO